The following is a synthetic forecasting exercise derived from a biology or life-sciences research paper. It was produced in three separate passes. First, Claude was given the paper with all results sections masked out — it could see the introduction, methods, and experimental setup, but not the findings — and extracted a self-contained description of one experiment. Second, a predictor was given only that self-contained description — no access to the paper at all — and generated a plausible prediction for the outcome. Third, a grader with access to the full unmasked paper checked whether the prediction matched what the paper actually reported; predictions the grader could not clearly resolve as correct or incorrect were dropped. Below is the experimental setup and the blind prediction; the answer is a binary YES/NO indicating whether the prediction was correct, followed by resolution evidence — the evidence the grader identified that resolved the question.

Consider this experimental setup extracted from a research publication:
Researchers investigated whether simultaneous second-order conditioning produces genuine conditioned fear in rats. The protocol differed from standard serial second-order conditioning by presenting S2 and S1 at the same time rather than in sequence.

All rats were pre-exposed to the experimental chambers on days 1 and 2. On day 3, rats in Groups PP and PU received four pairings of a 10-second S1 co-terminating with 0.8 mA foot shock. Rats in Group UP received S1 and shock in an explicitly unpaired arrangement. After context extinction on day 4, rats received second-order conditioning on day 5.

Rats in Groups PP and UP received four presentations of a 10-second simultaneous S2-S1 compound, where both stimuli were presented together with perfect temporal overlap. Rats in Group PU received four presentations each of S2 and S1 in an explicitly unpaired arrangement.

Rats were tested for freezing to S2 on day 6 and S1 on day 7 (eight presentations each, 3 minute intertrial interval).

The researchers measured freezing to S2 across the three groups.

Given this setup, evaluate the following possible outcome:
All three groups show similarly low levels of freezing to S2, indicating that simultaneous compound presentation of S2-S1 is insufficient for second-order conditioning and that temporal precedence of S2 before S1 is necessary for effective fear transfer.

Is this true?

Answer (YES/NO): NO